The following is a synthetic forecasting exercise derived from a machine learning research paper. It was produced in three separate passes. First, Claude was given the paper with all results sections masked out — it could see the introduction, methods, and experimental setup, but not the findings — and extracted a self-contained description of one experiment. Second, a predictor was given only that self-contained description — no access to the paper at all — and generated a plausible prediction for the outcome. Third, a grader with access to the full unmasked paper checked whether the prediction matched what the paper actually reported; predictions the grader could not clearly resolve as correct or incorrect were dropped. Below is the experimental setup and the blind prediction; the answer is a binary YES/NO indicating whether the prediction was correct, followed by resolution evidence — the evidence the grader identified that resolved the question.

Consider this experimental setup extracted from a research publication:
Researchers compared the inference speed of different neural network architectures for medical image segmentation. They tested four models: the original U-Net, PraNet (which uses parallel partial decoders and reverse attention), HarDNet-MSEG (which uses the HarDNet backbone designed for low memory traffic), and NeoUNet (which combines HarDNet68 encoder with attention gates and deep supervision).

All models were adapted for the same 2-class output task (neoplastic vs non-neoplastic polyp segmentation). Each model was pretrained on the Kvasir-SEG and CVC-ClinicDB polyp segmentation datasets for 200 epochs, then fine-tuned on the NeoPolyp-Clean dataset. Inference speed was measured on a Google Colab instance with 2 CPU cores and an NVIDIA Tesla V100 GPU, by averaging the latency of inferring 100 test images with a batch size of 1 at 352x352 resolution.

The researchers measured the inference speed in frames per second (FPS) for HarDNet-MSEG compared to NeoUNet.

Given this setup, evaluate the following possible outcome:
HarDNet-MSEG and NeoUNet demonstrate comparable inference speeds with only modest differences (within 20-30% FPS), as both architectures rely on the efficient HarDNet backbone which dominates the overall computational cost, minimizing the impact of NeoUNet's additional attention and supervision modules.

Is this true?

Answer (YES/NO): YES